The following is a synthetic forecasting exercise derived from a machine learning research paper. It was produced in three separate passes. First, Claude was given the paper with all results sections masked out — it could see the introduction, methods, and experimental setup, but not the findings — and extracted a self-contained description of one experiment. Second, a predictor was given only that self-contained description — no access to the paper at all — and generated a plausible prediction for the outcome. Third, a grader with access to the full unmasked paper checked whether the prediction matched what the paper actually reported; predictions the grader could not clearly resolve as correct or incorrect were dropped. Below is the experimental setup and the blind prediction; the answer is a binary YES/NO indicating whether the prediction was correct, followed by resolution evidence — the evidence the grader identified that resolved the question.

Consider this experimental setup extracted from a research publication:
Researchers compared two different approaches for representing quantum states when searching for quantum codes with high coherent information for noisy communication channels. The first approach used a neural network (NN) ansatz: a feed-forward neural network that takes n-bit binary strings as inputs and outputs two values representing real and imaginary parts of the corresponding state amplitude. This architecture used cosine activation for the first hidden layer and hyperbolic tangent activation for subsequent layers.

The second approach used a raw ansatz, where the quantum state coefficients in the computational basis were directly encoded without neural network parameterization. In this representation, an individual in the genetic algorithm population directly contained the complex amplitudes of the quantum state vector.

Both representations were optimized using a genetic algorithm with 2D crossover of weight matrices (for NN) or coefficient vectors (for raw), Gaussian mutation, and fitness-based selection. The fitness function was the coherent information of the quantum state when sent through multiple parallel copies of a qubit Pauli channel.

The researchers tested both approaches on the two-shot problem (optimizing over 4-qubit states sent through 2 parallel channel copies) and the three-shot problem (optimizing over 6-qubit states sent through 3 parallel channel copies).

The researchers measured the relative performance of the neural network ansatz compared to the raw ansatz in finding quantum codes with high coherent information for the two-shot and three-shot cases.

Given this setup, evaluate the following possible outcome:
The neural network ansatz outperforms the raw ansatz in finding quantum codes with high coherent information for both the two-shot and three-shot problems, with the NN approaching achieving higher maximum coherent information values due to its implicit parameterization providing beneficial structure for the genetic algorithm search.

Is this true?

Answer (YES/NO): NO